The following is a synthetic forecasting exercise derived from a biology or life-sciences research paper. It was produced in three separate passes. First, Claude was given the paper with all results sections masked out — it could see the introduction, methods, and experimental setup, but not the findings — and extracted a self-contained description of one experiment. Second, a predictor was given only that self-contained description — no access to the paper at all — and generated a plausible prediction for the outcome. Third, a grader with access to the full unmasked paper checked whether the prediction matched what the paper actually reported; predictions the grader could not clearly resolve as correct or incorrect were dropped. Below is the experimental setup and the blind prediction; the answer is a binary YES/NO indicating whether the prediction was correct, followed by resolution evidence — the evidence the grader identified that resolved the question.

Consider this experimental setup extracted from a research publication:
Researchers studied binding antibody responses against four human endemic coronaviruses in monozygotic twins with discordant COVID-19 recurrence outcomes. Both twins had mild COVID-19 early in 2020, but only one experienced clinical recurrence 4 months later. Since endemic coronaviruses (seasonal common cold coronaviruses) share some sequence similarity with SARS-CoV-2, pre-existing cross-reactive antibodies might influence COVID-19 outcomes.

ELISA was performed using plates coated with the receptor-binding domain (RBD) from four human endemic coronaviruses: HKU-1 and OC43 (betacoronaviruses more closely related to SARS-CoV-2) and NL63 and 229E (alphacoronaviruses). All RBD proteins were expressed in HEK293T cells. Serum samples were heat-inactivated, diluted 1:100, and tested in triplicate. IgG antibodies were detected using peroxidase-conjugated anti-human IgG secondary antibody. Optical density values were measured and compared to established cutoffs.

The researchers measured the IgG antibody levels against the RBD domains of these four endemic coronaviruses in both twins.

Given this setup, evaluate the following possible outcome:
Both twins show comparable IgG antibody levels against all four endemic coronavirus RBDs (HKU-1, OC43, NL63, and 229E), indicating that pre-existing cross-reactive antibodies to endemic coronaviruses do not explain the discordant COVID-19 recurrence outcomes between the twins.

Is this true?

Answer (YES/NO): YES